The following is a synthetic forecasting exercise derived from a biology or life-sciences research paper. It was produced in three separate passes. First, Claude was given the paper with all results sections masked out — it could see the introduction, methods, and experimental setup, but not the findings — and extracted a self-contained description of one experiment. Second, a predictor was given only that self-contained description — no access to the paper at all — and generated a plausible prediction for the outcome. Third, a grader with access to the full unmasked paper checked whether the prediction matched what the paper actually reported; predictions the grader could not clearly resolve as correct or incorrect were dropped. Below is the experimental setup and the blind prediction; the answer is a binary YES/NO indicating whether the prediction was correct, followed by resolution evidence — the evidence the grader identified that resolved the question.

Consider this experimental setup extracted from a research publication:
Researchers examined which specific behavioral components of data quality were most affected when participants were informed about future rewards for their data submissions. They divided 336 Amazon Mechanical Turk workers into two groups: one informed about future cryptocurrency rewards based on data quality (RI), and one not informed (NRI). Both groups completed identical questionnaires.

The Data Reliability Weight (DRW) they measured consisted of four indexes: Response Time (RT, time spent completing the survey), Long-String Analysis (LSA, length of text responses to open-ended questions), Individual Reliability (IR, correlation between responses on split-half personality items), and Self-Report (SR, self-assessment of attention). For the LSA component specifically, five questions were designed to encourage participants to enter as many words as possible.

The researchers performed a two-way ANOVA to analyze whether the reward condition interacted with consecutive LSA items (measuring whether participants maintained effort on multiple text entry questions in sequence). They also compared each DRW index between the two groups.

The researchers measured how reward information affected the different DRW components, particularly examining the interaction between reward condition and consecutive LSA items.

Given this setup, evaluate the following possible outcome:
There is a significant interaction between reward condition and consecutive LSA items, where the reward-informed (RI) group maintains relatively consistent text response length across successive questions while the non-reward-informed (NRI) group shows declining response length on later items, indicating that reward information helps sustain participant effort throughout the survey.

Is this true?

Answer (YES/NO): NO